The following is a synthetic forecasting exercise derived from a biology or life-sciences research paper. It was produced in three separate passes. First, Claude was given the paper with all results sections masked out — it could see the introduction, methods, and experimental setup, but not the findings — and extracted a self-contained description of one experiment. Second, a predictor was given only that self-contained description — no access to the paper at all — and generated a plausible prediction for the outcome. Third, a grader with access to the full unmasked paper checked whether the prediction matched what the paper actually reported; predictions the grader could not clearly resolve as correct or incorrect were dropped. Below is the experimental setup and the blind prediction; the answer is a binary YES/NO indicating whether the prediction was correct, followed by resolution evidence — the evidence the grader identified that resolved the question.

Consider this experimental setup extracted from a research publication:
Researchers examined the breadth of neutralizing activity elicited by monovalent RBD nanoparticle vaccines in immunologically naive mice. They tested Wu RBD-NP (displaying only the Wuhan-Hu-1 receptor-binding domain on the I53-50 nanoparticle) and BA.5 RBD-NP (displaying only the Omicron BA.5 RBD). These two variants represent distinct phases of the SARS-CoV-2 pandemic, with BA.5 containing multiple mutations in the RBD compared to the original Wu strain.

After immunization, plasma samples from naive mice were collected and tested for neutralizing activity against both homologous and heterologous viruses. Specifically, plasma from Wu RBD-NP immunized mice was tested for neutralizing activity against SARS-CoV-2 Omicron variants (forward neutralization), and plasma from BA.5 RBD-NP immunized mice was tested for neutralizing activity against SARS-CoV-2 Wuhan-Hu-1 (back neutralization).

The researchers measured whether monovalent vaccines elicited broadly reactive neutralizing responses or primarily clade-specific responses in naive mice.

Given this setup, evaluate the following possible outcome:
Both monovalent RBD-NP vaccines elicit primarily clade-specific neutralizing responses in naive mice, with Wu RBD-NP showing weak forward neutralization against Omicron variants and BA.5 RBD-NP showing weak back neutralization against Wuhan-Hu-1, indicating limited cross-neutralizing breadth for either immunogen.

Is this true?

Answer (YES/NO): YES